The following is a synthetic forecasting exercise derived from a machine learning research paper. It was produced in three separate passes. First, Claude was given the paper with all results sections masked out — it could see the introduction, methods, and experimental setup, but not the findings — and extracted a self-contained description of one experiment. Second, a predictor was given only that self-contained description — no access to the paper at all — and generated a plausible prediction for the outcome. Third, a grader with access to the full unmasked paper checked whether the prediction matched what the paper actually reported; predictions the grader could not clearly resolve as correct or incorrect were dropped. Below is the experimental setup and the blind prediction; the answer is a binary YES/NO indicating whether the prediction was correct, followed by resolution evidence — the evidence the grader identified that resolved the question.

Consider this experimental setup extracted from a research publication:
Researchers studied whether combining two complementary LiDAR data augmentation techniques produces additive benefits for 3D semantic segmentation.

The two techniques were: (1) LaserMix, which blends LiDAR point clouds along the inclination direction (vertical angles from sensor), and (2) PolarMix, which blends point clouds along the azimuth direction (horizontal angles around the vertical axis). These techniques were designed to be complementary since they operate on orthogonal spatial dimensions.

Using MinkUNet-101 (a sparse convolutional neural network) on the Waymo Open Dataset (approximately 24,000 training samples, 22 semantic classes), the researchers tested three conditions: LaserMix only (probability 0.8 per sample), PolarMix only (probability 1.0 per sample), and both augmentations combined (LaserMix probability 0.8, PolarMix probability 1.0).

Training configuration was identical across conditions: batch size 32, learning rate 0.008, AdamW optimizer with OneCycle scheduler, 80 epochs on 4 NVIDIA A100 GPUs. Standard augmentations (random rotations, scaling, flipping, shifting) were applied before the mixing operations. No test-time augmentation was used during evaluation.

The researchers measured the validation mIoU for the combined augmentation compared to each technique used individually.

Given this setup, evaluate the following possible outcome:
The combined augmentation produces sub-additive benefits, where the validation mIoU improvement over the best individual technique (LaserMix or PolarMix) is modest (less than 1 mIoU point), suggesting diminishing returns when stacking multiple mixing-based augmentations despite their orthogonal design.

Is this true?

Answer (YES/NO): NO